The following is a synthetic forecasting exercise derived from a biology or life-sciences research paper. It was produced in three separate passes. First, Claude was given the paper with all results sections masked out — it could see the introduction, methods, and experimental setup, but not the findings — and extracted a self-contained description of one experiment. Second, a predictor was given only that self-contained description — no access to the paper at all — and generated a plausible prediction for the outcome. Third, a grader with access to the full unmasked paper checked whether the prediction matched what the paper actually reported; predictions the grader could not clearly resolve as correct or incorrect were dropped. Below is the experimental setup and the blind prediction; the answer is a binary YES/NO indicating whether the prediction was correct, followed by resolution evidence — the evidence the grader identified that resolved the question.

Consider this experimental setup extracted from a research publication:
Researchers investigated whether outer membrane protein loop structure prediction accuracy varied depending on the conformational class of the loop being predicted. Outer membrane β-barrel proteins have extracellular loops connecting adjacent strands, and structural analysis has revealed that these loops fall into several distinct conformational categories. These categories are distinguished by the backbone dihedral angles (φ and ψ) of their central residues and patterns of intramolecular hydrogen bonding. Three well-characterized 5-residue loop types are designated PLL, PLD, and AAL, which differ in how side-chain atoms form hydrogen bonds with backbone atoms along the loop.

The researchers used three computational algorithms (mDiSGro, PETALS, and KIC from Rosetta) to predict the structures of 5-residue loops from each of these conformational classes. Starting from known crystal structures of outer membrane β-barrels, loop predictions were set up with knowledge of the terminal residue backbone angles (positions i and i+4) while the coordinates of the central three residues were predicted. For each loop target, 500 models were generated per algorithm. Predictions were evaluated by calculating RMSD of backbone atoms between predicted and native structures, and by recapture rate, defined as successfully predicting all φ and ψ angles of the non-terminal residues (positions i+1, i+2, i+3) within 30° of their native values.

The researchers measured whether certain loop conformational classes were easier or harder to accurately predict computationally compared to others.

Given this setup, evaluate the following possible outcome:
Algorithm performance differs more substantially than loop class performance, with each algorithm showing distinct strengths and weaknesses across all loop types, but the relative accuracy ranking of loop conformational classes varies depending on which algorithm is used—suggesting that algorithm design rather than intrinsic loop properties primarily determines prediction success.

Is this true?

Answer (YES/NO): NO